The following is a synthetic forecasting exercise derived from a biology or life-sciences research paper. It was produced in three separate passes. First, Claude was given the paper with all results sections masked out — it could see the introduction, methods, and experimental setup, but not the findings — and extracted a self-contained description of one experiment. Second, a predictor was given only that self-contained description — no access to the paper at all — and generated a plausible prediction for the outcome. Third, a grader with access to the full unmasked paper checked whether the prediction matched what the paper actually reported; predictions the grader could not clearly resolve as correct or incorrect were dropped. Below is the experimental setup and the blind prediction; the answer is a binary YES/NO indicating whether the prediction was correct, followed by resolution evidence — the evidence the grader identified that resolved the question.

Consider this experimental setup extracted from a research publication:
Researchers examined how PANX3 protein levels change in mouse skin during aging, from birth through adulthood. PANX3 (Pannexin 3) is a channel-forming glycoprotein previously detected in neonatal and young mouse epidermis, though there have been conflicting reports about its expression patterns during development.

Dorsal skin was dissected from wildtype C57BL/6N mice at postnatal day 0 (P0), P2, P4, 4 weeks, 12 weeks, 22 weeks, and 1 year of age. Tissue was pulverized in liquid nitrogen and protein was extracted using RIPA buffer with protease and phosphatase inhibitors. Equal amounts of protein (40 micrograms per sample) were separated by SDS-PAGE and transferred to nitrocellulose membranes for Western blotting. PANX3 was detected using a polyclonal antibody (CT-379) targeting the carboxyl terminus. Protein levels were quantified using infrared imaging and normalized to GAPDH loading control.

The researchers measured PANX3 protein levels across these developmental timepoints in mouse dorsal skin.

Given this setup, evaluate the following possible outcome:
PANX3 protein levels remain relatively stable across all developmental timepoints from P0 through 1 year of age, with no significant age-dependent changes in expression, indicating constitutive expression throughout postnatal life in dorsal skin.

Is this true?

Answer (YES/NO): NO